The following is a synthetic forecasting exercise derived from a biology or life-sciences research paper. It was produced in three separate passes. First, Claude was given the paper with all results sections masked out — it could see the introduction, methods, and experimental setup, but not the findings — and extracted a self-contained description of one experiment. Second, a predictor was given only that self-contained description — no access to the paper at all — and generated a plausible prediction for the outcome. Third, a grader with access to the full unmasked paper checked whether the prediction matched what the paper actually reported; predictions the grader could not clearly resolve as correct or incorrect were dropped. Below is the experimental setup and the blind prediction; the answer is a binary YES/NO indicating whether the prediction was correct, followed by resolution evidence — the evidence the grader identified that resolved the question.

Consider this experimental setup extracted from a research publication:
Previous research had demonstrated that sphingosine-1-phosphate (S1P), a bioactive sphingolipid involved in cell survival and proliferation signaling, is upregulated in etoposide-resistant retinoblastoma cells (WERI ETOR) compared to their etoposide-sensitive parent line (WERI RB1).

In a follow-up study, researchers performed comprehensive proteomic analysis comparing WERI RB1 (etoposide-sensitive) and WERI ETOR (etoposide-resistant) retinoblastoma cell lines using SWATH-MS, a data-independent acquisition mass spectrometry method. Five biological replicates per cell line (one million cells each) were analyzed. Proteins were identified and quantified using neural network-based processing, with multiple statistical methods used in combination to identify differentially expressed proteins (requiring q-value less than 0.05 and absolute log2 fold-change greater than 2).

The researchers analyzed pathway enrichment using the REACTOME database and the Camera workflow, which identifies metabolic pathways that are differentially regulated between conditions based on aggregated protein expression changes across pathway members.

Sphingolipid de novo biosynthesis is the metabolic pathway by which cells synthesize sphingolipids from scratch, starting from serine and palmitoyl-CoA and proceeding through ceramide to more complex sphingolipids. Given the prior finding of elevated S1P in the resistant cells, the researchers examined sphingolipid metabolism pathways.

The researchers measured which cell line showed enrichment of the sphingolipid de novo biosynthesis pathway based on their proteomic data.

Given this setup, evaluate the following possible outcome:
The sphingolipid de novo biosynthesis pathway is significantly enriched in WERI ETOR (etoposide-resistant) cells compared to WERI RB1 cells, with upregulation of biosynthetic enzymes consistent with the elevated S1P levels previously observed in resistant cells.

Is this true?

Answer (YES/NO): NO